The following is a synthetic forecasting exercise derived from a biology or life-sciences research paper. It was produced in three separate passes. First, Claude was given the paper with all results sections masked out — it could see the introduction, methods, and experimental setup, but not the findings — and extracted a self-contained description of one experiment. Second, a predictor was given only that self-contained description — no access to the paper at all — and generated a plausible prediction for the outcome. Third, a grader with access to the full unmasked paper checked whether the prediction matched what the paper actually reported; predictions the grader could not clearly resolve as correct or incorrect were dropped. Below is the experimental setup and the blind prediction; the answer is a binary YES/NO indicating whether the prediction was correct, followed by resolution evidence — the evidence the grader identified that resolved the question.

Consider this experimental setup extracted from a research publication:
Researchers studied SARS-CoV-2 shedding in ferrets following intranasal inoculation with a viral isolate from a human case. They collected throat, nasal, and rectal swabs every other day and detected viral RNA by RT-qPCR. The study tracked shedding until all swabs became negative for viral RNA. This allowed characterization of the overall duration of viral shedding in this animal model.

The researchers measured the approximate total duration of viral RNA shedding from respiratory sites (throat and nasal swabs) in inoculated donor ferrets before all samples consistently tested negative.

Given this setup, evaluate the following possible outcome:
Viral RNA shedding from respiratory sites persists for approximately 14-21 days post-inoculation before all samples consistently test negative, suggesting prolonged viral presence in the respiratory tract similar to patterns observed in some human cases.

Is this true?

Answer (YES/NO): NO